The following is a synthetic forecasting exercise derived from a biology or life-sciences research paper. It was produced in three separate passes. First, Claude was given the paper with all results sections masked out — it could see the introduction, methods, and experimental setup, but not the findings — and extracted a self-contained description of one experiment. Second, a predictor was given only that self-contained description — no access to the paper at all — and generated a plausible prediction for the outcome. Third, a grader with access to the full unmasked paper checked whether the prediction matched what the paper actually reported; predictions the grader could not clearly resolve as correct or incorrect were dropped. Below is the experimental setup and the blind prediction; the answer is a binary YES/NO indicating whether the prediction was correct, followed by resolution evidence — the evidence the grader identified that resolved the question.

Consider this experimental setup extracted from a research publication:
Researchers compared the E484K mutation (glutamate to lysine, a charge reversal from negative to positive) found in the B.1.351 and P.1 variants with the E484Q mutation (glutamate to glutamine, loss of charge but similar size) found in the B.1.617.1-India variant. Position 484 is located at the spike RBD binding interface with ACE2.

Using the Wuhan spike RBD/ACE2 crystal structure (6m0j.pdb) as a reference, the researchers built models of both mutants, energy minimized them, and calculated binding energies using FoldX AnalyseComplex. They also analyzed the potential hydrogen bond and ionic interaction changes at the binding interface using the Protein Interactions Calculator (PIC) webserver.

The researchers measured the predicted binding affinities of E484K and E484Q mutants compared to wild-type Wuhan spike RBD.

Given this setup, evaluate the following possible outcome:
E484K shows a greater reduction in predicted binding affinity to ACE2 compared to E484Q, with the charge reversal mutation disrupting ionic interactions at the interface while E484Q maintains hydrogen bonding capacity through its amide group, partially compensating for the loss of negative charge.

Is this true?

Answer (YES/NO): NO